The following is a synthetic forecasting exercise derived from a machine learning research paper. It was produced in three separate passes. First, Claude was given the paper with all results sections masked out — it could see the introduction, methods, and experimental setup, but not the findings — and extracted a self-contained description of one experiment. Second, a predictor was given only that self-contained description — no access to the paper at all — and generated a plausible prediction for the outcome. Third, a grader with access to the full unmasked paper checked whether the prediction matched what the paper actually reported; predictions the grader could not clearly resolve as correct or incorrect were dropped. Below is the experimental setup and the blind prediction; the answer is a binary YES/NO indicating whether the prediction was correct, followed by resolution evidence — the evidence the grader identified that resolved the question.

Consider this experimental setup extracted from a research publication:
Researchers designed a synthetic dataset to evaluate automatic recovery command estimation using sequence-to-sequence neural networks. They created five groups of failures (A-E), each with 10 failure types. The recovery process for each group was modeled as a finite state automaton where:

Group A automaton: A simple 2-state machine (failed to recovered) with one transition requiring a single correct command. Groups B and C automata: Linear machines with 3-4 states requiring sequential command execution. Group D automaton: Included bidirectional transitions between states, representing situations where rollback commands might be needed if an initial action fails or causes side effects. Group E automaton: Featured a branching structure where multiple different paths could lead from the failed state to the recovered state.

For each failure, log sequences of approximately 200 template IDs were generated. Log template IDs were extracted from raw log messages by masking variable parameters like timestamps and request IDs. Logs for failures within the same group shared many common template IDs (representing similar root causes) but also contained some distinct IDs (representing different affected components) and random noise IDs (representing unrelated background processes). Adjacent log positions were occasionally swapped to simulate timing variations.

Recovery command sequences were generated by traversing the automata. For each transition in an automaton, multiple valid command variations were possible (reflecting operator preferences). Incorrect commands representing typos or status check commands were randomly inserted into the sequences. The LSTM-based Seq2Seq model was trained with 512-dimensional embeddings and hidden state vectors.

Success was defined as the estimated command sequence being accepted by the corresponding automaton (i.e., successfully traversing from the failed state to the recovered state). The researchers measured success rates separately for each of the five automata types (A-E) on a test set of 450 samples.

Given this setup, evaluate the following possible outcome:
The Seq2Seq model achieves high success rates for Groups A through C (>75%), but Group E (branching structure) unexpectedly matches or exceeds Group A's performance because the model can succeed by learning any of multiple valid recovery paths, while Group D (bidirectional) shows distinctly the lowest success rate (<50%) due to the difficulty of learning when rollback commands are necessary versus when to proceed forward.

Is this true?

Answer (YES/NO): NO